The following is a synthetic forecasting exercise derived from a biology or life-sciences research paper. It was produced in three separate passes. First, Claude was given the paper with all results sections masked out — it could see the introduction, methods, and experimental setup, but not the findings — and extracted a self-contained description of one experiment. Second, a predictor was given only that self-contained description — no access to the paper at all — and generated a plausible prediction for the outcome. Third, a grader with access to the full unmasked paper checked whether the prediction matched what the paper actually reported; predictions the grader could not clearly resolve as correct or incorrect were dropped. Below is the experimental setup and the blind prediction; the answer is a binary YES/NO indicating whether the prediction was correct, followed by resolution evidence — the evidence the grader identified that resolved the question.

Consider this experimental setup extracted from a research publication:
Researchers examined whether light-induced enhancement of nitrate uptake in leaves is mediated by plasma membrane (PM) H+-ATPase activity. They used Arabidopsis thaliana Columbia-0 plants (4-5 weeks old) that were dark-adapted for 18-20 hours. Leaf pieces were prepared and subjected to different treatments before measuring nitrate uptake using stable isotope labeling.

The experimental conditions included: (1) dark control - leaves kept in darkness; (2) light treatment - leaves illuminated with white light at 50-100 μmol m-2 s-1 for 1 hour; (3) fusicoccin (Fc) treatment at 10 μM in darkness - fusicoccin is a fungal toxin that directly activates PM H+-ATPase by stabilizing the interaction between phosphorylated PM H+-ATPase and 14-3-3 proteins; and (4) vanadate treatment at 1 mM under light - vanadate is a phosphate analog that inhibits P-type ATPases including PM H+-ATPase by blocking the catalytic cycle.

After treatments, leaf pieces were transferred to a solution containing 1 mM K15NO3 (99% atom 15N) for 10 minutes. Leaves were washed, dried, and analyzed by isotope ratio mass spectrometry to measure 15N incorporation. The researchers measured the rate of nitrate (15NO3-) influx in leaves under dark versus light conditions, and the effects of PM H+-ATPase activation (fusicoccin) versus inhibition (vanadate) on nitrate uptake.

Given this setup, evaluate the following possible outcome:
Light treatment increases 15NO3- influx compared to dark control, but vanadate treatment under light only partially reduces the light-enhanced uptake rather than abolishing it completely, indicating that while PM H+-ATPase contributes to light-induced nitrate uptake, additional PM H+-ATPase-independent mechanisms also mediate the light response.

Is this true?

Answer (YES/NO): NO